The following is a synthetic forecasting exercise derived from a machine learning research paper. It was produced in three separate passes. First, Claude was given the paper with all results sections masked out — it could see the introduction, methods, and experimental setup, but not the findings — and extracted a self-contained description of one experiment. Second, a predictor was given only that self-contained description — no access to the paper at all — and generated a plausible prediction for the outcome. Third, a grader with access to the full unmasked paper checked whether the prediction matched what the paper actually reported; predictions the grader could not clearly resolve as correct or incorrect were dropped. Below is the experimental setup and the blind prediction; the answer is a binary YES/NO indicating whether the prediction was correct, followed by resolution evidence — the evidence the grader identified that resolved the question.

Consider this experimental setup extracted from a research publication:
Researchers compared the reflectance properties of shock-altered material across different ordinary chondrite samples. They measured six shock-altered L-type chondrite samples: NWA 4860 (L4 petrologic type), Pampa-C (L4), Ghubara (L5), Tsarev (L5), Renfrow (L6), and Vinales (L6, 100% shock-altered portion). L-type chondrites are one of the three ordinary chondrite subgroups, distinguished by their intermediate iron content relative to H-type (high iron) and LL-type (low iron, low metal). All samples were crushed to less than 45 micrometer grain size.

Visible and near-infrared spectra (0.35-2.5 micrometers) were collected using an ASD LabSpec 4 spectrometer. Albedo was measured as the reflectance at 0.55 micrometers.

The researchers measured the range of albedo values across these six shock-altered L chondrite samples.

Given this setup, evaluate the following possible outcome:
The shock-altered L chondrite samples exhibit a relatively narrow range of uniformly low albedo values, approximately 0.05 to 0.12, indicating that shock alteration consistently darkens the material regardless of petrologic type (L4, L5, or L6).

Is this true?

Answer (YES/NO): NO